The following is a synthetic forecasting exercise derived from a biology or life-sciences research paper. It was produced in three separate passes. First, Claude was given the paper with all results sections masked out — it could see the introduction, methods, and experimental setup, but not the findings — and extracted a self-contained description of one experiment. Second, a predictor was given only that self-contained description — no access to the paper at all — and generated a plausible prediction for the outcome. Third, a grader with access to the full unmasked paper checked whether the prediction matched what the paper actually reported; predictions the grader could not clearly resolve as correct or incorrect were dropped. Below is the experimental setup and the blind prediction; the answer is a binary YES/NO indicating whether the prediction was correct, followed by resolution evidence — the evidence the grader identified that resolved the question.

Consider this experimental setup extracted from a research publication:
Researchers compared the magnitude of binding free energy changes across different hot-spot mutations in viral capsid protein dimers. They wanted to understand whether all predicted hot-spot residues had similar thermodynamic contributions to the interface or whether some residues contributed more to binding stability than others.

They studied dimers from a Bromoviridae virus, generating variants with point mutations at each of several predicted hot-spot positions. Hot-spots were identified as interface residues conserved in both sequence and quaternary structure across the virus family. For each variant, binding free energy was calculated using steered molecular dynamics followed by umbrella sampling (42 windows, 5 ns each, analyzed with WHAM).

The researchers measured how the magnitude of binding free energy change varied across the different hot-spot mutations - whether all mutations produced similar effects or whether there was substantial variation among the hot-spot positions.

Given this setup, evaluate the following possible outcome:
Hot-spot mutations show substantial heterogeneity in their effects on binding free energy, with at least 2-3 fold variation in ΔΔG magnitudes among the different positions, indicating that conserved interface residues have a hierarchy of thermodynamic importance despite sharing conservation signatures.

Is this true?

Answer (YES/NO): NO